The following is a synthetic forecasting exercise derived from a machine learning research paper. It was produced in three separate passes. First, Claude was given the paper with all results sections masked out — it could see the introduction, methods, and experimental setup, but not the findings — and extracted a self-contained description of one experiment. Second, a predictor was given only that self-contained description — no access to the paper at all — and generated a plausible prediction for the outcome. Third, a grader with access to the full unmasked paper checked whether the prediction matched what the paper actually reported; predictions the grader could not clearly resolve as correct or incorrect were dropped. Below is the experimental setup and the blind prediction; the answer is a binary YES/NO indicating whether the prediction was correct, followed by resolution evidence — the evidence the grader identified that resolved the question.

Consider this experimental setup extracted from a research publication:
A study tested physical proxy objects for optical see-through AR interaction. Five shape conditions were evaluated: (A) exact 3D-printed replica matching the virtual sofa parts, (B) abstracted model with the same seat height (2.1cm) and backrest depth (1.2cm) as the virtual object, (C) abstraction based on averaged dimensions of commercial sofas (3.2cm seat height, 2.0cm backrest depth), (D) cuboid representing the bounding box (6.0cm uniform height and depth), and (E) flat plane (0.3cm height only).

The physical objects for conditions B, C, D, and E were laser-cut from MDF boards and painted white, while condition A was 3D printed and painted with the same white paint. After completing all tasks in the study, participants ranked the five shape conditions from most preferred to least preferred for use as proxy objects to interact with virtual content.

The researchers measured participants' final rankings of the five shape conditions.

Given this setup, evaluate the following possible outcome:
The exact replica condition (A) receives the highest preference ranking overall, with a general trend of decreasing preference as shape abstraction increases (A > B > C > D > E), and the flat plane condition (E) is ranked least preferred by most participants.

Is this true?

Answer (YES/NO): YES